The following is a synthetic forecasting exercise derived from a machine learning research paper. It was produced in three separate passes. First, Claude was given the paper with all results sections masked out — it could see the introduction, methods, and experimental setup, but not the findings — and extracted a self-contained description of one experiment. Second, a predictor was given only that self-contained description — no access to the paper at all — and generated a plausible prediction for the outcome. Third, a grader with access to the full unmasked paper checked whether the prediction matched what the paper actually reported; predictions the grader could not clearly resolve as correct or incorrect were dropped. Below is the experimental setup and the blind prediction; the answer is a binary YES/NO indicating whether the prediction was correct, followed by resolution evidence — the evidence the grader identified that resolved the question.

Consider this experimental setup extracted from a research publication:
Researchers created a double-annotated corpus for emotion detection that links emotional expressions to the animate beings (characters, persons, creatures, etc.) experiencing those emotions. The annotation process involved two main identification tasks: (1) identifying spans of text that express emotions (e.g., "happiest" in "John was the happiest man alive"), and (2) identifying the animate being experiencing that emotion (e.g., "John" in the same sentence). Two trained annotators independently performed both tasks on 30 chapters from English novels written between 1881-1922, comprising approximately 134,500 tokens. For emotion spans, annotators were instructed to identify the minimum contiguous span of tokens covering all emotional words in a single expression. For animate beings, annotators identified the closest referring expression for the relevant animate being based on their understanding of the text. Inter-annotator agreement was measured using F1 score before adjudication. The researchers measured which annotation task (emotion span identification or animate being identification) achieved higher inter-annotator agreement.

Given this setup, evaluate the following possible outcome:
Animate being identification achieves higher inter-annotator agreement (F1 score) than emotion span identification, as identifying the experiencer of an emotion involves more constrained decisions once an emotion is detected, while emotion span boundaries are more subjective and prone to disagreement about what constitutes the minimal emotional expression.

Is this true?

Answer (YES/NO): YES